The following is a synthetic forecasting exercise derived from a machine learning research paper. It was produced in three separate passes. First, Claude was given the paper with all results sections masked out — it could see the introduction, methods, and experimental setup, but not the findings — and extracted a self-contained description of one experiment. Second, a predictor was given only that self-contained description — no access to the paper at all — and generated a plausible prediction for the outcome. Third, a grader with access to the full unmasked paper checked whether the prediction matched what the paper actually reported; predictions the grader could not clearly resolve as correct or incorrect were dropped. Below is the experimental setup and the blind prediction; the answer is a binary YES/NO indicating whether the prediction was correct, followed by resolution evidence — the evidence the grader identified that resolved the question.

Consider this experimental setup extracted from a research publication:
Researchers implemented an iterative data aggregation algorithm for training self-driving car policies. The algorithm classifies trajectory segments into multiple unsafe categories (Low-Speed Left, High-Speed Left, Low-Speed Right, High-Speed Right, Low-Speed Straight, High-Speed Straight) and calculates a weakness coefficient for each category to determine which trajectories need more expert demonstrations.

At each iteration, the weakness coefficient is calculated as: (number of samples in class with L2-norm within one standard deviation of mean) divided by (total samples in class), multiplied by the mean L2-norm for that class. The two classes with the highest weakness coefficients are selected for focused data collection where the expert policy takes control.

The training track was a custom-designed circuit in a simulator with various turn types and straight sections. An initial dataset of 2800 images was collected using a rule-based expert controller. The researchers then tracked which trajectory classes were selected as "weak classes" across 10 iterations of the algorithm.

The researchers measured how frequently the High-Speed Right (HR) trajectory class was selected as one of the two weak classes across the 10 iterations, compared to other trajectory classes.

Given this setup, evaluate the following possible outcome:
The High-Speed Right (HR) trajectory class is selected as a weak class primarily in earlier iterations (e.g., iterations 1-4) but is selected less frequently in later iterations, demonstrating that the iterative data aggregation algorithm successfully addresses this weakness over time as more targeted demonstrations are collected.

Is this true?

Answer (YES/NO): NO